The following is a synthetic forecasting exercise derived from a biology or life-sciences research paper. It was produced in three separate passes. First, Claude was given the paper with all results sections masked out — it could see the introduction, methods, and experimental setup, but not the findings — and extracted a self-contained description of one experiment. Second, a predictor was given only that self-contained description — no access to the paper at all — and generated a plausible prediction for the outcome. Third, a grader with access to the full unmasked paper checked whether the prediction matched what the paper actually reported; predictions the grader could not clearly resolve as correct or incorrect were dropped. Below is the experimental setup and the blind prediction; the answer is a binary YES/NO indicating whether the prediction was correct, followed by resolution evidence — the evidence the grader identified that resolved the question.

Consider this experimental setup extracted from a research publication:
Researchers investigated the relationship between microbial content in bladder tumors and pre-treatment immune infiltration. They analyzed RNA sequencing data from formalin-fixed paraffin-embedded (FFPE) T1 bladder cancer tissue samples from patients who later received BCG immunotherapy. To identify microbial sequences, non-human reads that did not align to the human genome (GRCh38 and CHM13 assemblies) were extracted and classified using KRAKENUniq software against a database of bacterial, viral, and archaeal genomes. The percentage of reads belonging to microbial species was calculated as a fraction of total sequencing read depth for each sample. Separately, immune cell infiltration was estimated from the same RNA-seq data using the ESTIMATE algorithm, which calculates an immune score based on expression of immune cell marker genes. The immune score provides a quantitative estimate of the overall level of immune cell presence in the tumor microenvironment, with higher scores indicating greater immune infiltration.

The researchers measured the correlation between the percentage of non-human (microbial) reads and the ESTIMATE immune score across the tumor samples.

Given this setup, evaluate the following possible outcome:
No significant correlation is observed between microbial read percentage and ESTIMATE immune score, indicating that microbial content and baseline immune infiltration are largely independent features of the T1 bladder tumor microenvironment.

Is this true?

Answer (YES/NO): NO